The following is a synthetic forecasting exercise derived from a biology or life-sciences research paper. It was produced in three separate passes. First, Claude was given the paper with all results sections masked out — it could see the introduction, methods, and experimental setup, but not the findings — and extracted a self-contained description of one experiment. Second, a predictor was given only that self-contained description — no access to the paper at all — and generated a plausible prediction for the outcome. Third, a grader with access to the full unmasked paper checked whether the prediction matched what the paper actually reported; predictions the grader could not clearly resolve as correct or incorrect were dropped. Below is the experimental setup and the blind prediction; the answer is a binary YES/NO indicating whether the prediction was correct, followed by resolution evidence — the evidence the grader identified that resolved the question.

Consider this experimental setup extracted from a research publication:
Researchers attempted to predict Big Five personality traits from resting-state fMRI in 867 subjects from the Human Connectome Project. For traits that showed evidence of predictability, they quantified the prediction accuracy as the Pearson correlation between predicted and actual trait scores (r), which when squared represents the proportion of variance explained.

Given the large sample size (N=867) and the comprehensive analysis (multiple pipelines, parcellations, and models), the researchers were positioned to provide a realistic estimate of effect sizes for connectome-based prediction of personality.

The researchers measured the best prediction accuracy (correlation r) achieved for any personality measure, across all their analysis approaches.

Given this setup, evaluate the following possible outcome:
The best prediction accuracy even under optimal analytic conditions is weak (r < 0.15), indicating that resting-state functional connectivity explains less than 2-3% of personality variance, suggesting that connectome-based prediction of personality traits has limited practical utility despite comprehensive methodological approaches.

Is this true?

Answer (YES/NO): NO